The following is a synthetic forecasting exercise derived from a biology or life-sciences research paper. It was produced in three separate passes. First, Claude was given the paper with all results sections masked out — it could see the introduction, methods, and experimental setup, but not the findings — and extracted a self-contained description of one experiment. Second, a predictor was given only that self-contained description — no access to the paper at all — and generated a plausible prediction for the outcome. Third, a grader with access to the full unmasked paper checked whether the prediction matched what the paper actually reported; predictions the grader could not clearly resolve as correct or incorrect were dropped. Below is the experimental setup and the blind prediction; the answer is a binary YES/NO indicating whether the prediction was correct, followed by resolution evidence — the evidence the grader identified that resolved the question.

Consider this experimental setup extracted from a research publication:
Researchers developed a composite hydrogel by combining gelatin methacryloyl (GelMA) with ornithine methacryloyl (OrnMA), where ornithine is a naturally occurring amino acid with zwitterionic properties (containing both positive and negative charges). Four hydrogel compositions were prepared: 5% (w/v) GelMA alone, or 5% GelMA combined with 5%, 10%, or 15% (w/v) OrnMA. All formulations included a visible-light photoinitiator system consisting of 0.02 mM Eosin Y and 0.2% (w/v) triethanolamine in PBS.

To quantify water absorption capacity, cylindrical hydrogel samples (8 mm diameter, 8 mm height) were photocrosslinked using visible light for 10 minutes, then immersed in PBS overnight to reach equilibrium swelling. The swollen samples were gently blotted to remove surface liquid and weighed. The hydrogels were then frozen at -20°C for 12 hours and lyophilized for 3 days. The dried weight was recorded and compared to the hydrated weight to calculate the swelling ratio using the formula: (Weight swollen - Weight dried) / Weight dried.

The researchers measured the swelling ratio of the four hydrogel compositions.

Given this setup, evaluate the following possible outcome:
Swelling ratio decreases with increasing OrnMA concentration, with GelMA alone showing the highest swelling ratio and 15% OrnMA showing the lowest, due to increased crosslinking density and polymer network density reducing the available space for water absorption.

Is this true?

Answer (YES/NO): YES